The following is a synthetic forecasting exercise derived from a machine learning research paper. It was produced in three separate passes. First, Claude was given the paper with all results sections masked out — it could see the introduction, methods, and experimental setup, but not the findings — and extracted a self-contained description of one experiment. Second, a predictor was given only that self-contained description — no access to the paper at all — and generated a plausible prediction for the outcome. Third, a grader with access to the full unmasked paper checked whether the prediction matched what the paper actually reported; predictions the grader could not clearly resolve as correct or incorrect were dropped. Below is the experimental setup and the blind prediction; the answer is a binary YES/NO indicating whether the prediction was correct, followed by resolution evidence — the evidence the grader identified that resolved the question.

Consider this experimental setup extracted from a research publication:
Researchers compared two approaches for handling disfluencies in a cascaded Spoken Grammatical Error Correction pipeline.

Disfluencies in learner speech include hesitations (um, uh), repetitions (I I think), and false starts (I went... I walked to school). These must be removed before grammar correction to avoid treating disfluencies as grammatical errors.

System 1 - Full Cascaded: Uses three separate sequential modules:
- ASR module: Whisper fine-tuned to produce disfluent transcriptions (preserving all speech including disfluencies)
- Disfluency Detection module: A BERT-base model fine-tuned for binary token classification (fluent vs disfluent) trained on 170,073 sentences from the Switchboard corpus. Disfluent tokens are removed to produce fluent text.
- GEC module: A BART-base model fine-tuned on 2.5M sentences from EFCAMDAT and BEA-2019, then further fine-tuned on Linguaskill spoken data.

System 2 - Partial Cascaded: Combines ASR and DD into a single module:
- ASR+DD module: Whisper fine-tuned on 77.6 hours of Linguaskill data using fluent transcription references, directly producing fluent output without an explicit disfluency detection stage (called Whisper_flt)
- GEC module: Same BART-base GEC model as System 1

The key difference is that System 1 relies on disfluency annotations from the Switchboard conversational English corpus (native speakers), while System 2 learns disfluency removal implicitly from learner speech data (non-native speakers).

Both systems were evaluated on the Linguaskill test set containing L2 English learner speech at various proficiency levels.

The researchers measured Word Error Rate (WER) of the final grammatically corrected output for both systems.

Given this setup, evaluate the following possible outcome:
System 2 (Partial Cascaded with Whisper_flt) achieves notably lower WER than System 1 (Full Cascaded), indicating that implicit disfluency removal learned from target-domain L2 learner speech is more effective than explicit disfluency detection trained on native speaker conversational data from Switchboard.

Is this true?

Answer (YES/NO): YES